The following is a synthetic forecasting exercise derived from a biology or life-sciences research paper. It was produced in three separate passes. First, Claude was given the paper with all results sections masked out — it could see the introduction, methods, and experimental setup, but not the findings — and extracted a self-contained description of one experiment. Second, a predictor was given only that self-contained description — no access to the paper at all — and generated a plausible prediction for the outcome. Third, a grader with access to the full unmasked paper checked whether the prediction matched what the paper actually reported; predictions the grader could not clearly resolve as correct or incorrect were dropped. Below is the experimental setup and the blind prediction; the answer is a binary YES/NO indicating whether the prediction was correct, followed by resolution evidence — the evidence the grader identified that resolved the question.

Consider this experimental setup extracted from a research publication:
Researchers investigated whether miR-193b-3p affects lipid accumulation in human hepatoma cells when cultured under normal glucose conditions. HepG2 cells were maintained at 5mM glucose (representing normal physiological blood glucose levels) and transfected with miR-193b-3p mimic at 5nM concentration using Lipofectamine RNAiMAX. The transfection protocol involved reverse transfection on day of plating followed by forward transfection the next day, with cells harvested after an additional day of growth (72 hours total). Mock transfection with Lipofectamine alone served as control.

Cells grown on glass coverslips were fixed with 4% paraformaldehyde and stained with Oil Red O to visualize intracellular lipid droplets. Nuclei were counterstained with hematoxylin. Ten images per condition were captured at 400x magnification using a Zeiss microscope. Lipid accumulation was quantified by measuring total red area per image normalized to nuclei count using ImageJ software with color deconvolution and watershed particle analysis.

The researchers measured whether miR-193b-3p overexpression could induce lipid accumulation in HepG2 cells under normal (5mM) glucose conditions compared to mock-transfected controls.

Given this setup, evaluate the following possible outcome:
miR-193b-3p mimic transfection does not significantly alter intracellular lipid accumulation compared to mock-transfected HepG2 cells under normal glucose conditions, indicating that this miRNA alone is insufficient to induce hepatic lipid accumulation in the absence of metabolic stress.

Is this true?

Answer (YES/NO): YES